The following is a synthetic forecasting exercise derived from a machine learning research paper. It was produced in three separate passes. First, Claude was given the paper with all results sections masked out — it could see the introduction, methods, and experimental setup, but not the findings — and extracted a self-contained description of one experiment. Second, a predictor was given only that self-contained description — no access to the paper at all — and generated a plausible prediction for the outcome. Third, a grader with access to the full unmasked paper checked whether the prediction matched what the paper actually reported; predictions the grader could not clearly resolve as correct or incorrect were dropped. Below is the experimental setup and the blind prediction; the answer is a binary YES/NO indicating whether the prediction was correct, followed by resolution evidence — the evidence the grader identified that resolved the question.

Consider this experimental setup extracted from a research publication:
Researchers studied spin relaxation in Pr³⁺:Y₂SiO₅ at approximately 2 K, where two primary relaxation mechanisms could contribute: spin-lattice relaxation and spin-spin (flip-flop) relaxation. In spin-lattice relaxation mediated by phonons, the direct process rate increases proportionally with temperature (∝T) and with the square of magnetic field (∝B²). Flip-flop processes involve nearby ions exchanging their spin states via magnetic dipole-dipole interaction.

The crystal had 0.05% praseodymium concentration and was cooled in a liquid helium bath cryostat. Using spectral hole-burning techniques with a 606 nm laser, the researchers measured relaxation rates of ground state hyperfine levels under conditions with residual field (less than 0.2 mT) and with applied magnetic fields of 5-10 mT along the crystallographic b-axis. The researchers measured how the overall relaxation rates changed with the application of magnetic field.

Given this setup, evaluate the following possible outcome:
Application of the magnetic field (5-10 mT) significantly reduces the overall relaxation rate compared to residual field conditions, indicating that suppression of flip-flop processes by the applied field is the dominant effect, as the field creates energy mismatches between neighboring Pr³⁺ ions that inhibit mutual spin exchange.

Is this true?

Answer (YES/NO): YES